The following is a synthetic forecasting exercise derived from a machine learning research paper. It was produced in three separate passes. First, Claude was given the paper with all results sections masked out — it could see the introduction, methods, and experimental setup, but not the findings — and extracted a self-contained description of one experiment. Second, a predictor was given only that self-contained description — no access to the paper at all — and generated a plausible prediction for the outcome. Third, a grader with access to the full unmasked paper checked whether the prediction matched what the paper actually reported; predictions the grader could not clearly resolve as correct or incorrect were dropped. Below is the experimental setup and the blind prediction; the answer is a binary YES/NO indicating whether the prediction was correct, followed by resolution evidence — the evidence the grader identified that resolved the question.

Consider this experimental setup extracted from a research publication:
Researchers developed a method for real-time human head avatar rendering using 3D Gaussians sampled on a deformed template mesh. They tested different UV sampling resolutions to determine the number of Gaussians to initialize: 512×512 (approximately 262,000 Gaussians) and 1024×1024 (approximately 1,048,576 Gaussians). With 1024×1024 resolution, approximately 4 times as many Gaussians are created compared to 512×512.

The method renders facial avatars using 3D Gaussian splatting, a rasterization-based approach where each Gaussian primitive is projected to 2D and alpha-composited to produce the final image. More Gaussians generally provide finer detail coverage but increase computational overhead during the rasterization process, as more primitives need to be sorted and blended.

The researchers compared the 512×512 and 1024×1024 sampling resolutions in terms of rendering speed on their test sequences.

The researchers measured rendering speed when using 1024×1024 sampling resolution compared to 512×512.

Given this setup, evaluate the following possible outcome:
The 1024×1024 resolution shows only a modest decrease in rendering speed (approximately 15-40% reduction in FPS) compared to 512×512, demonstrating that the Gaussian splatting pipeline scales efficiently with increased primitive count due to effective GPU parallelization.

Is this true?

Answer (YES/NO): NO